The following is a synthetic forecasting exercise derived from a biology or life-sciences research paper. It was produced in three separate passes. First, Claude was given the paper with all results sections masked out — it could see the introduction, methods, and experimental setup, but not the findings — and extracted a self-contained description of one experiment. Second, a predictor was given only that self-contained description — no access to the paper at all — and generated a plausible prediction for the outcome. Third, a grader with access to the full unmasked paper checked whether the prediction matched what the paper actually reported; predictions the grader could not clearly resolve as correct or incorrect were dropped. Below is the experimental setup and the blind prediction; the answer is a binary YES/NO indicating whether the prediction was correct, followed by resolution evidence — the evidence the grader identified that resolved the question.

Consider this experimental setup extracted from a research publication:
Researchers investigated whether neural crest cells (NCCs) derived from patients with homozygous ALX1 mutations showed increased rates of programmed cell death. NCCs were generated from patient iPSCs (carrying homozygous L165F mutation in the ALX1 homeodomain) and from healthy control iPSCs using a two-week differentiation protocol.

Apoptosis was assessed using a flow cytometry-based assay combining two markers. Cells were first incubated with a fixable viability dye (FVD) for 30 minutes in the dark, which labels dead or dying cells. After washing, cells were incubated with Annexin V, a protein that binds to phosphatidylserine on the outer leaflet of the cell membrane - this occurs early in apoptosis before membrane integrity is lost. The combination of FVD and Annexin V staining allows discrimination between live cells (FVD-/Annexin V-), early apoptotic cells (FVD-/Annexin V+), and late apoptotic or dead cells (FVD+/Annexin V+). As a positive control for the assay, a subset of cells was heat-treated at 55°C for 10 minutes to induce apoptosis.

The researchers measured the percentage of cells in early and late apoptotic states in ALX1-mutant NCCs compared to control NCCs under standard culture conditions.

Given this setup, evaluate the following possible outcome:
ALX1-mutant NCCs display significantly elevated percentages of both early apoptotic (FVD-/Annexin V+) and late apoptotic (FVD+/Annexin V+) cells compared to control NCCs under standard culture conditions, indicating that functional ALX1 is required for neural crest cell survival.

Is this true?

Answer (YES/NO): NO